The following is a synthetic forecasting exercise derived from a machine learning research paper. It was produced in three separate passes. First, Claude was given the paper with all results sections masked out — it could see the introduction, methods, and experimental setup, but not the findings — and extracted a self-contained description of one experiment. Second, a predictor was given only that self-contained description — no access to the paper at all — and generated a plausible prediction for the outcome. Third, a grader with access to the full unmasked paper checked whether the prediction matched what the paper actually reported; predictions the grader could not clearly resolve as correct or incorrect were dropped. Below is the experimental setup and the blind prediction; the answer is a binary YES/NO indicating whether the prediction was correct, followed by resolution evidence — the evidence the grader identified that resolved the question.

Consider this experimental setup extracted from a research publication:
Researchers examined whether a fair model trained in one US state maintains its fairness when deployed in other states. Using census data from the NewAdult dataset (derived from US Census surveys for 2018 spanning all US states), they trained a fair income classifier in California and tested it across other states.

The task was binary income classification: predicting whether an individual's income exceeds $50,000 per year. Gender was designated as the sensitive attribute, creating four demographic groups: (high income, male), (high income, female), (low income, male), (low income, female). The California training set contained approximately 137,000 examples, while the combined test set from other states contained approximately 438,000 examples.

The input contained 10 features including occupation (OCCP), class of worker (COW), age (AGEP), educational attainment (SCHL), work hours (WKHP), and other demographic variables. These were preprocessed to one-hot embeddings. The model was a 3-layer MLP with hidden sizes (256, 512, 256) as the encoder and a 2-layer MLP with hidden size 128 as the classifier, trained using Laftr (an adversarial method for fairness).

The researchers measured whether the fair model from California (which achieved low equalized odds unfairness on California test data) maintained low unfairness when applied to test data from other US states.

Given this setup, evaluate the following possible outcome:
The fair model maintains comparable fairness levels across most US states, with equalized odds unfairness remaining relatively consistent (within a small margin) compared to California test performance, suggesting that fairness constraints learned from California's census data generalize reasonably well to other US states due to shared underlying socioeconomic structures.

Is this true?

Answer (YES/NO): NO